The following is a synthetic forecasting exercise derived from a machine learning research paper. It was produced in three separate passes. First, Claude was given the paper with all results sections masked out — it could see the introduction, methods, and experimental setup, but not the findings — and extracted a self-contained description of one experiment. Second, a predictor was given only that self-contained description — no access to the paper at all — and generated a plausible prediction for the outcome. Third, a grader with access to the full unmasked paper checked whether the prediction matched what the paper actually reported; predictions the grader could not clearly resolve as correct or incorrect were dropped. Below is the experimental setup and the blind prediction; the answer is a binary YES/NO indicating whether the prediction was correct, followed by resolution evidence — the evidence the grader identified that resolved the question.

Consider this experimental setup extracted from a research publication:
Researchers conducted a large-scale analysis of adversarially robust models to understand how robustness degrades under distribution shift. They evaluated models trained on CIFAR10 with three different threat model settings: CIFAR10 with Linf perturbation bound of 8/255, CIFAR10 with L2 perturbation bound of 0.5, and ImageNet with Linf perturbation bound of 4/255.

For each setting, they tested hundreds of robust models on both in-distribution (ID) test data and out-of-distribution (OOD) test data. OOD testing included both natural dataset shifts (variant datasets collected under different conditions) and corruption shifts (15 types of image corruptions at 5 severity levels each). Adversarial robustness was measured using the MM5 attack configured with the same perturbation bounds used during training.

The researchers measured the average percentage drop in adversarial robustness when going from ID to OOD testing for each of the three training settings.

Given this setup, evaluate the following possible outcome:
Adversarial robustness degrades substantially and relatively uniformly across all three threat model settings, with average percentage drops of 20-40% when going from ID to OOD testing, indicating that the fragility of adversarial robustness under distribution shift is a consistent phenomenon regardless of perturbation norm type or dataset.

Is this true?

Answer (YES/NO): NO